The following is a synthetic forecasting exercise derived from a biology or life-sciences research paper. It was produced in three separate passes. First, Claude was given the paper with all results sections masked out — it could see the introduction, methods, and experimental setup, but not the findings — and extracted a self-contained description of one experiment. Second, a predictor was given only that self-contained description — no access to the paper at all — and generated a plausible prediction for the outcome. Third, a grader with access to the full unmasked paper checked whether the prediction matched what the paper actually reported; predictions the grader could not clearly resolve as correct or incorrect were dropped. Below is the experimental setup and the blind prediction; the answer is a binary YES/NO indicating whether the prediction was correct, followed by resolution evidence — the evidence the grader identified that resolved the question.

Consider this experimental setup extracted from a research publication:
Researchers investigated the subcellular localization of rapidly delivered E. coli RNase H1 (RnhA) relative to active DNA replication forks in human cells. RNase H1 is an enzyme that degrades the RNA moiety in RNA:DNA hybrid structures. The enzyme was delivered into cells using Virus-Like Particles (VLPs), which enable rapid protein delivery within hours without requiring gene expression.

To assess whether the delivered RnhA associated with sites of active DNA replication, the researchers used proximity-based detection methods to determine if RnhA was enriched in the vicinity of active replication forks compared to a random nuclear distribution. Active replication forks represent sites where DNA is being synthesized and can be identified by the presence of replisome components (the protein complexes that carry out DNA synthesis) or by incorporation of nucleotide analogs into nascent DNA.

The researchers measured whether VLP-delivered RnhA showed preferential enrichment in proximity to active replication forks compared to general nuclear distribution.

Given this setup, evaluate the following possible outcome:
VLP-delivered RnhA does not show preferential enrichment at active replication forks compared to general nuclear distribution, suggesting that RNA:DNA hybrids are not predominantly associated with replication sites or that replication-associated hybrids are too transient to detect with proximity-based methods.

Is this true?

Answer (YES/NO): NO